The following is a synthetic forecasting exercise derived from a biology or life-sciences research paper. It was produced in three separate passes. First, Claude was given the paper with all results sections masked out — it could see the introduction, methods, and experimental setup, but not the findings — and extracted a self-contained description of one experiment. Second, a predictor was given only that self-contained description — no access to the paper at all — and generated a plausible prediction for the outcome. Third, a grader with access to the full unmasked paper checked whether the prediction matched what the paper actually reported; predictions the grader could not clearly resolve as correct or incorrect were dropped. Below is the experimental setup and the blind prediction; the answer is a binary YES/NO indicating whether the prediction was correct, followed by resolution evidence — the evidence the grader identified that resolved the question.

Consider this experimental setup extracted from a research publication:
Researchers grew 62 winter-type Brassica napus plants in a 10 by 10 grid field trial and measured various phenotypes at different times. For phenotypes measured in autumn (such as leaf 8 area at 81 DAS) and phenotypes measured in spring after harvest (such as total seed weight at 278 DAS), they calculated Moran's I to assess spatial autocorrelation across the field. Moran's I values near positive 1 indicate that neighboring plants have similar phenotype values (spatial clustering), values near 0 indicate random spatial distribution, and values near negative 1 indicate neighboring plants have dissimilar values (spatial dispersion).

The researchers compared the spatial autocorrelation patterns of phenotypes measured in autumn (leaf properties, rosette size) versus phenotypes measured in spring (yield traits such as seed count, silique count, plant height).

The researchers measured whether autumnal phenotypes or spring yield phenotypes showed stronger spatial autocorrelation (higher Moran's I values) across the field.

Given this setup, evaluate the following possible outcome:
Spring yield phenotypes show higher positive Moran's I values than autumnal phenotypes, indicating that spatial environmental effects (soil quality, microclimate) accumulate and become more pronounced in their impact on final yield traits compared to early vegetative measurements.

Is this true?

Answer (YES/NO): NO